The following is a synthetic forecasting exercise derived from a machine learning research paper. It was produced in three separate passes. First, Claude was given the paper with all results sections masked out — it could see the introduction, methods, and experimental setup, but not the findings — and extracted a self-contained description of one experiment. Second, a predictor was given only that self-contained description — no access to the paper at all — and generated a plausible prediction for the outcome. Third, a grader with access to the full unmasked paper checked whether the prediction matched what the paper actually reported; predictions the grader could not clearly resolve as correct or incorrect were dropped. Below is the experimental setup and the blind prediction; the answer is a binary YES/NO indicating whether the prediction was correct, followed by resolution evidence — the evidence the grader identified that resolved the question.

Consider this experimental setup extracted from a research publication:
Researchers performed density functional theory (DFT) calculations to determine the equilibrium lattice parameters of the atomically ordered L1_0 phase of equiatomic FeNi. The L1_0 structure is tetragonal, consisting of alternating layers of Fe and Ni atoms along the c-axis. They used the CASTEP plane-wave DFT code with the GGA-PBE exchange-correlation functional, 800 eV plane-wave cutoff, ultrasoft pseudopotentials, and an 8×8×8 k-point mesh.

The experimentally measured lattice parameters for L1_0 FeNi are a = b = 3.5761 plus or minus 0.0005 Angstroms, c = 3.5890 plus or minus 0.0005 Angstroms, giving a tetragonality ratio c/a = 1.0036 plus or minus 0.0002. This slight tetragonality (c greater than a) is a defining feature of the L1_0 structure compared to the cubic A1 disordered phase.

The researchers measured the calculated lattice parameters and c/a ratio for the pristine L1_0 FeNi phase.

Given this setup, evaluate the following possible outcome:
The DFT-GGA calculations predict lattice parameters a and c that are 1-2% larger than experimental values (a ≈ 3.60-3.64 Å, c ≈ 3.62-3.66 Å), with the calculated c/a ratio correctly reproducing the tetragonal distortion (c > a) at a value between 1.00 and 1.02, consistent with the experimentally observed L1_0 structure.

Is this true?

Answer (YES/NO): NO